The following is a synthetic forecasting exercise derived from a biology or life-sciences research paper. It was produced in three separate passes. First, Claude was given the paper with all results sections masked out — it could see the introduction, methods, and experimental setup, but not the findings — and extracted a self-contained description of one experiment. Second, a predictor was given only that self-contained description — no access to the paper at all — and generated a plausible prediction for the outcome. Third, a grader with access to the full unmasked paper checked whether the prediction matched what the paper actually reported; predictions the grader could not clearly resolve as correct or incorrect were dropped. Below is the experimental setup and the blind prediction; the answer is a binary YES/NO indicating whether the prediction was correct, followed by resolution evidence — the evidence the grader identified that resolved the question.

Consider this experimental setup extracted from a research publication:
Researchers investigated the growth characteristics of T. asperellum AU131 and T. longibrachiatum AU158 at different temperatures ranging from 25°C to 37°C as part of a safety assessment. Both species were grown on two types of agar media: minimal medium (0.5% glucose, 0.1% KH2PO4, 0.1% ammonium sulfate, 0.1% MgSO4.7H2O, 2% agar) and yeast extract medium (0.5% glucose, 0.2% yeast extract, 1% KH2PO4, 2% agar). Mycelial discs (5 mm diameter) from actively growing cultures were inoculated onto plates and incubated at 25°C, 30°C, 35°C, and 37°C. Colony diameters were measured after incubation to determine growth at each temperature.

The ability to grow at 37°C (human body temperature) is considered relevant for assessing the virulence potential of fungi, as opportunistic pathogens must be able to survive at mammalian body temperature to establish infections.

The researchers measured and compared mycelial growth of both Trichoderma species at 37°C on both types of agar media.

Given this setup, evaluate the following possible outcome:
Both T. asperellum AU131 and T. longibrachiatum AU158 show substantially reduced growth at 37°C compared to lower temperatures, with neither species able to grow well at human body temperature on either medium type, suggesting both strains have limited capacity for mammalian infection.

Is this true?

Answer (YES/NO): NO